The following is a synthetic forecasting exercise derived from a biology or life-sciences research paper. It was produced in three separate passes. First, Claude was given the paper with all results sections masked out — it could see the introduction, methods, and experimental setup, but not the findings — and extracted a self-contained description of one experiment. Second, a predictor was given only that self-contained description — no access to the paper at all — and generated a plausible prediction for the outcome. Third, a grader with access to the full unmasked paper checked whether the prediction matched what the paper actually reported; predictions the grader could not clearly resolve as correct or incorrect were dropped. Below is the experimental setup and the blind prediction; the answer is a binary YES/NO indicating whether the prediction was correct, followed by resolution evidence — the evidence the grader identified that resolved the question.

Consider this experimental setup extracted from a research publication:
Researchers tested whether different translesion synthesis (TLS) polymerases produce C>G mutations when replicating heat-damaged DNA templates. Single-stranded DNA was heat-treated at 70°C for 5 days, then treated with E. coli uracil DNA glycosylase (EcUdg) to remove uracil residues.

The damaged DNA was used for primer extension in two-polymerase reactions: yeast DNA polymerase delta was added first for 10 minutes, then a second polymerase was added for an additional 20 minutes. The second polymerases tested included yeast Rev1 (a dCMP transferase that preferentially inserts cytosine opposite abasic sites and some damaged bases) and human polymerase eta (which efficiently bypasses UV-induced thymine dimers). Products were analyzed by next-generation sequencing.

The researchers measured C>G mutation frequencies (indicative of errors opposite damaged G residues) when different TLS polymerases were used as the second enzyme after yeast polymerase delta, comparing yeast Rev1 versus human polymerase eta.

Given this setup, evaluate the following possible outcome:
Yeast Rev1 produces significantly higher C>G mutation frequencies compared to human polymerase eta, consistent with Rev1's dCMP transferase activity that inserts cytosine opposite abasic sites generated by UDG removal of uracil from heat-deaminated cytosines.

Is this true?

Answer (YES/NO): NO